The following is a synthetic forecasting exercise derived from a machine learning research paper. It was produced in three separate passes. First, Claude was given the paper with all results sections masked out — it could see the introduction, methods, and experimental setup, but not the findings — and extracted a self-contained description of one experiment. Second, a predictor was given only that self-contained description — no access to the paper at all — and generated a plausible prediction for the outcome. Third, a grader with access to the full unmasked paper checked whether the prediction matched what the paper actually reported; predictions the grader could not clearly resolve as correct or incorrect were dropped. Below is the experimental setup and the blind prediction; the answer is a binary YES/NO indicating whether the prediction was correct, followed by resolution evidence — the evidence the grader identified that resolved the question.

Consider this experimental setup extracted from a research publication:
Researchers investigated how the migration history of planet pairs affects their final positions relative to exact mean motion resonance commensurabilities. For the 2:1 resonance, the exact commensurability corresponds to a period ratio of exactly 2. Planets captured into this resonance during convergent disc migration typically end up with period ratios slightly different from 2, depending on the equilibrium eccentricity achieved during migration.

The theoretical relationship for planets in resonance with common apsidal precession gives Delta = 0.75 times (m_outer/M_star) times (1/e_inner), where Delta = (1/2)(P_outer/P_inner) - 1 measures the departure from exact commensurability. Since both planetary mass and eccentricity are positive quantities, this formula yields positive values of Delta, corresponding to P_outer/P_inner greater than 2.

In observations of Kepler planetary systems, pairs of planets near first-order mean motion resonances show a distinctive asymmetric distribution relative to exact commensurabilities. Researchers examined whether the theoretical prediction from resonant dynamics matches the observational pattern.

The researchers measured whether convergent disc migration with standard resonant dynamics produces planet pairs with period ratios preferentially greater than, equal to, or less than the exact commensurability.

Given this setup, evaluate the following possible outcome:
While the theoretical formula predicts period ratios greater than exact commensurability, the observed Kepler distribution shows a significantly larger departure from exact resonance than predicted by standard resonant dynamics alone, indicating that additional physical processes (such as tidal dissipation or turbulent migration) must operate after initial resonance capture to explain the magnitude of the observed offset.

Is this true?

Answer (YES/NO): NO